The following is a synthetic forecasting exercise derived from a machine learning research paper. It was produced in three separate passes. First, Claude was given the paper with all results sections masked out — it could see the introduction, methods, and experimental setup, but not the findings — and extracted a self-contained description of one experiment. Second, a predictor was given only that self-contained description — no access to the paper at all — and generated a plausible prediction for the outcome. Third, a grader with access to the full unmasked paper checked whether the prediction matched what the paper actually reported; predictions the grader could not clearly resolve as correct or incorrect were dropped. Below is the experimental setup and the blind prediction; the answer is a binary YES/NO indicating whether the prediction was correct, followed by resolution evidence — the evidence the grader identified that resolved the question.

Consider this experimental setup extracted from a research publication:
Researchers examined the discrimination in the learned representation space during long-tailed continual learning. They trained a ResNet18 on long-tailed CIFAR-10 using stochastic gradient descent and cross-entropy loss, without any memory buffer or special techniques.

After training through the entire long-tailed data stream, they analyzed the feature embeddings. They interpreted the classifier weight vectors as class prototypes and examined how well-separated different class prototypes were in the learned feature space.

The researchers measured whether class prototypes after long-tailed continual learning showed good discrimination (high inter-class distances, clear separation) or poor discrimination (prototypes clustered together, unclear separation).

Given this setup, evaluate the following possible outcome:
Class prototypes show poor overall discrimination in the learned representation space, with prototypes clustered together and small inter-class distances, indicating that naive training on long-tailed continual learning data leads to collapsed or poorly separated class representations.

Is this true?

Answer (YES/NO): YES